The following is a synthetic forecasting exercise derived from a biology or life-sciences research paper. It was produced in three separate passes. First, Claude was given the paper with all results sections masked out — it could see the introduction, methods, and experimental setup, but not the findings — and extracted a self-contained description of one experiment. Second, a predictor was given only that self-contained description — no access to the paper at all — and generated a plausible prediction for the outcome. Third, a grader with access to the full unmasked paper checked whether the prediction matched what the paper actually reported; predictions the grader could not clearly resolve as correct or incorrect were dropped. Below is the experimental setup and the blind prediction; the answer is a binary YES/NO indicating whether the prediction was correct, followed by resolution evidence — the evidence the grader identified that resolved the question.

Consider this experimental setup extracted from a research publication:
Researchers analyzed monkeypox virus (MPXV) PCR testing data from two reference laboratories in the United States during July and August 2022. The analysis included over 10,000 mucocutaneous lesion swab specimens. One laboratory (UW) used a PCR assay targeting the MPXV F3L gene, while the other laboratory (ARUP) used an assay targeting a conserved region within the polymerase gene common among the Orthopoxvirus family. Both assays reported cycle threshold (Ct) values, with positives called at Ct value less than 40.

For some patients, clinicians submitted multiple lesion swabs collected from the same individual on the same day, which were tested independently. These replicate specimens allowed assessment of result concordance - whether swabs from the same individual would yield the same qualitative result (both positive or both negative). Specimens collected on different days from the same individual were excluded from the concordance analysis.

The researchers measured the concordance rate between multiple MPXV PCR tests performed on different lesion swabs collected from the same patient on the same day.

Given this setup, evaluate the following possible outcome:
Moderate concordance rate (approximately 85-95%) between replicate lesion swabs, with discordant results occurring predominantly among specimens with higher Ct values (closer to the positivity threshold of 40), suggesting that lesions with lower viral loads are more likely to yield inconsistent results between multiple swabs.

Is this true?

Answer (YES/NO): NO